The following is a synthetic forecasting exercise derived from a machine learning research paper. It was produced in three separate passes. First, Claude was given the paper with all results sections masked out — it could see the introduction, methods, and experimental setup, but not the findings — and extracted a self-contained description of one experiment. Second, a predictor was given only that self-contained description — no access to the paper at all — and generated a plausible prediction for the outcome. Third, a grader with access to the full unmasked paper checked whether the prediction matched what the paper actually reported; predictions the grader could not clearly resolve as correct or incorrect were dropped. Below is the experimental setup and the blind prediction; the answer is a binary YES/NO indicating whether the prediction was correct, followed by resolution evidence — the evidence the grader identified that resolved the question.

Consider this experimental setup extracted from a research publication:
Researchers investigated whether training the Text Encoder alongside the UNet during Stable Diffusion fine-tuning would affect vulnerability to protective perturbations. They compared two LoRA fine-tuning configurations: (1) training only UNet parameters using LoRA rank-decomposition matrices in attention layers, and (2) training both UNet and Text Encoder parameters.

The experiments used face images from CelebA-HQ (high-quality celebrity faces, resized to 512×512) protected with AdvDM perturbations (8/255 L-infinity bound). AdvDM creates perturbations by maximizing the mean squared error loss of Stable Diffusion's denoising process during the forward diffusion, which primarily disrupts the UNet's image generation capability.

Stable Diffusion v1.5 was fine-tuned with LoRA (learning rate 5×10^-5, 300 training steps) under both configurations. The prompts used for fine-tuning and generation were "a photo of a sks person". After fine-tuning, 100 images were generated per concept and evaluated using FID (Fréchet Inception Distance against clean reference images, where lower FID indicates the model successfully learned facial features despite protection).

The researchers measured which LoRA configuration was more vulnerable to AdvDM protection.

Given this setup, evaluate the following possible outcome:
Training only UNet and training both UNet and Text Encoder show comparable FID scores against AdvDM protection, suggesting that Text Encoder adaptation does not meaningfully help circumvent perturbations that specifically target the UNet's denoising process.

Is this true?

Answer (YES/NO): NO